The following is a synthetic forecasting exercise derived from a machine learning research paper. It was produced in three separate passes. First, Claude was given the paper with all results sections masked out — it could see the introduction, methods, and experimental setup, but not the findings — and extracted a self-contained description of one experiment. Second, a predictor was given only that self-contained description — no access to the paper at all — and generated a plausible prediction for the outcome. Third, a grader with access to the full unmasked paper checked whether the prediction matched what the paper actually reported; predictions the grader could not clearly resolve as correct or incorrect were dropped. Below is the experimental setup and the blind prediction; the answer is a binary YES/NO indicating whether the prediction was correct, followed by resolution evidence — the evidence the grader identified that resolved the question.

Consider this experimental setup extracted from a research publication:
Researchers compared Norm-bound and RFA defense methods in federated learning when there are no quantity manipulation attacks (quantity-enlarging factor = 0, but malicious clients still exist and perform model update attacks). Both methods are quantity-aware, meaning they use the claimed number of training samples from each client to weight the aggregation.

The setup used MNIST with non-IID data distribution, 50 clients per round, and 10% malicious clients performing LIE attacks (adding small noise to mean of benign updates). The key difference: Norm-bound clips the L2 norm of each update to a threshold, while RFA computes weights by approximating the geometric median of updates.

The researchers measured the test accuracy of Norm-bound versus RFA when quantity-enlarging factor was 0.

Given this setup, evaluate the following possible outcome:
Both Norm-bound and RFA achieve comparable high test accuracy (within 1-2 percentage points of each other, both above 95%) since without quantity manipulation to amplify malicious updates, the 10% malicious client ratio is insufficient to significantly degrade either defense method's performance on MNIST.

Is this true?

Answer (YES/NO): YES